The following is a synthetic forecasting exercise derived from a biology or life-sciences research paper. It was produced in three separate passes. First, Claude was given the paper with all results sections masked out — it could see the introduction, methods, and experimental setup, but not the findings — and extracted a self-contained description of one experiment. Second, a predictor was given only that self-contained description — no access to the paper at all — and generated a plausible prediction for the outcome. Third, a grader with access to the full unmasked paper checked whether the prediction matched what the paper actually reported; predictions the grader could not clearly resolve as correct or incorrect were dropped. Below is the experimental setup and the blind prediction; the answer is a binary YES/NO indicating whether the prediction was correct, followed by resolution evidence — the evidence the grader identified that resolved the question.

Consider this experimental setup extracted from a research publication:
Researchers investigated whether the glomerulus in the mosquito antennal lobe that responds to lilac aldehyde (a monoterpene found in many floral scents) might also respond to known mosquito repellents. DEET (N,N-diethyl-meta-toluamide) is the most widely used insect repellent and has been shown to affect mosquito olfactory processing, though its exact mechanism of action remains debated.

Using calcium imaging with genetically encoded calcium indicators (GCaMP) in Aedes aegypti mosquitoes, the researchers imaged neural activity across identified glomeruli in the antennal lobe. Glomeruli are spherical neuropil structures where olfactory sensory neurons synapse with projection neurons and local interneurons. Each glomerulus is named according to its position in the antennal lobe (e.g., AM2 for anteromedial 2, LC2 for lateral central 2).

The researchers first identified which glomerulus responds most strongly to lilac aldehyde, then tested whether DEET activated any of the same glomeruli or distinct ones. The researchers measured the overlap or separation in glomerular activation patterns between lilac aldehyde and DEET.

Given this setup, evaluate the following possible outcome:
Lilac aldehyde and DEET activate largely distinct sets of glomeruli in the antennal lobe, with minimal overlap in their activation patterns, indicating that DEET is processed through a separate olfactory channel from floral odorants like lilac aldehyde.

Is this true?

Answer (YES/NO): NO